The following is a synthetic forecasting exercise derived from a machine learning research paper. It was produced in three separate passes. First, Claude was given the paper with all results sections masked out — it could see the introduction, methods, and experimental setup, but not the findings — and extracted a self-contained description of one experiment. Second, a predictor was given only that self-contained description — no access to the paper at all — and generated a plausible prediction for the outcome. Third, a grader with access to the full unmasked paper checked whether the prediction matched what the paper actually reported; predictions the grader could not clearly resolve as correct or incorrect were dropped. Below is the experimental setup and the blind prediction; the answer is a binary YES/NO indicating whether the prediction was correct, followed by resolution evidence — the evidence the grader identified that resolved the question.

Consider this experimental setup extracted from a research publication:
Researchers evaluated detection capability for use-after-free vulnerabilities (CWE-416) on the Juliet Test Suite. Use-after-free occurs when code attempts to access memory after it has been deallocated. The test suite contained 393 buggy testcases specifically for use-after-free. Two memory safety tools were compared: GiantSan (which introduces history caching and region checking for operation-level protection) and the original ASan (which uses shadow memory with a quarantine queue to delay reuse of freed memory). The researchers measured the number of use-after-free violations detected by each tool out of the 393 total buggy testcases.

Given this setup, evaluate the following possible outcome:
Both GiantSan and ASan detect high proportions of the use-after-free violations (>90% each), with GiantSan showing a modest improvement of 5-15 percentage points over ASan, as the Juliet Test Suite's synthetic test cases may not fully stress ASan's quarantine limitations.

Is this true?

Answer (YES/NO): NO